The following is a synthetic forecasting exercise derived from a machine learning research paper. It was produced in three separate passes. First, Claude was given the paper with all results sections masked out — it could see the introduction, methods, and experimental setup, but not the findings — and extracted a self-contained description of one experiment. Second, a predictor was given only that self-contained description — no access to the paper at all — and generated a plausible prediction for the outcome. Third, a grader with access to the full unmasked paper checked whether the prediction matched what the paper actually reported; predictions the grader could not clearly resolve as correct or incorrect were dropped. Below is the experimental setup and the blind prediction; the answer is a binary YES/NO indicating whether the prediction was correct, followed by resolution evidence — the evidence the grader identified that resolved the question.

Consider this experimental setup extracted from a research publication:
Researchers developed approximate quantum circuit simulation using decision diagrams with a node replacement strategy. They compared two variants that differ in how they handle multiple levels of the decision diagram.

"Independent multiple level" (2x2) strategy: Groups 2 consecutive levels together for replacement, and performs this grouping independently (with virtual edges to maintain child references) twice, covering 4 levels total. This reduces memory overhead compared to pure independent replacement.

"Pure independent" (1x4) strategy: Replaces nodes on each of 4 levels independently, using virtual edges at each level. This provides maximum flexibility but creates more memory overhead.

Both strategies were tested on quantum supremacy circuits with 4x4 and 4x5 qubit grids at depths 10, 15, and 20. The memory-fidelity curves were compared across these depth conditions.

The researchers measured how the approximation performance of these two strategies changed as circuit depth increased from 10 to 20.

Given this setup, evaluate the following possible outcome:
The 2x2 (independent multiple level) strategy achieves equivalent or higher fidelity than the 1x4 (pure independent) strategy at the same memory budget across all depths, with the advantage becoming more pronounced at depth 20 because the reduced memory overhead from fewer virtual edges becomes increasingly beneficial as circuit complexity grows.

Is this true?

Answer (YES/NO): NO